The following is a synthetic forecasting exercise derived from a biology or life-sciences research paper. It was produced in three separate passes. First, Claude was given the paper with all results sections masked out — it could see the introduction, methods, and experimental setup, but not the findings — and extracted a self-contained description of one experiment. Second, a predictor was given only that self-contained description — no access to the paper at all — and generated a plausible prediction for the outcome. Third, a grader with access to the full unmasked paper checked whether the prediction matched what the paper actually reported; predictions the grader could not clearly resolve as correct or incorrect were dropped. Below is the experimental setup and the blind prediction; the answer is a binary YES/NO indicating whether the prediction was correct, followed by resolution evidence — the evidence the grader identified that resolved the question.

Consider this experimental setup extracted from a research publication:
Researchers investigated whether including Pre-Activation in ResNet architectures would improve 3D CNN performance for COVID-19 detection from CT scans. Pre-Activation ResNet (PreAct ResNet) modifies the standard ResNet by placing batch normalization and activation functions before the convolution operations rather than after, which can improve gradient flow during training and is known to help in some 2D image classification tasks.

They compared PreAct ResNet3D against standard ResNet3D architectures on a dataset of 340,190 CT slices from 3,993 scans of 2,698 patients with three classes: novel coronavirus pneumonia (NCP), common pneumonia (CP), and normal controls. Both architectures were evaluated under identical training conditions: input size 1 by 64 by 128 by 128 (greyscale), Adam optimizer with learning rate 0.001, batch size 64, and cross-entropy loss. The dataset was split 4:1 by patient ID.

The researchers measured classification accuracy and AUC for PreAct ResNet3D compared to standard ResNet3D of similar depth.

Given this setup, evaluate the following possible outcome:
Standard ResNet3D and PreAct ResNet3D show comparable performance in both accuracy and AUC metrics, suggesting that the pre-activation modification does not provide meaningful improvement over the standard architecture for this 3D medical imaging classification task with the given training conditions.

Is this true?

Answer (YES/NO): YES